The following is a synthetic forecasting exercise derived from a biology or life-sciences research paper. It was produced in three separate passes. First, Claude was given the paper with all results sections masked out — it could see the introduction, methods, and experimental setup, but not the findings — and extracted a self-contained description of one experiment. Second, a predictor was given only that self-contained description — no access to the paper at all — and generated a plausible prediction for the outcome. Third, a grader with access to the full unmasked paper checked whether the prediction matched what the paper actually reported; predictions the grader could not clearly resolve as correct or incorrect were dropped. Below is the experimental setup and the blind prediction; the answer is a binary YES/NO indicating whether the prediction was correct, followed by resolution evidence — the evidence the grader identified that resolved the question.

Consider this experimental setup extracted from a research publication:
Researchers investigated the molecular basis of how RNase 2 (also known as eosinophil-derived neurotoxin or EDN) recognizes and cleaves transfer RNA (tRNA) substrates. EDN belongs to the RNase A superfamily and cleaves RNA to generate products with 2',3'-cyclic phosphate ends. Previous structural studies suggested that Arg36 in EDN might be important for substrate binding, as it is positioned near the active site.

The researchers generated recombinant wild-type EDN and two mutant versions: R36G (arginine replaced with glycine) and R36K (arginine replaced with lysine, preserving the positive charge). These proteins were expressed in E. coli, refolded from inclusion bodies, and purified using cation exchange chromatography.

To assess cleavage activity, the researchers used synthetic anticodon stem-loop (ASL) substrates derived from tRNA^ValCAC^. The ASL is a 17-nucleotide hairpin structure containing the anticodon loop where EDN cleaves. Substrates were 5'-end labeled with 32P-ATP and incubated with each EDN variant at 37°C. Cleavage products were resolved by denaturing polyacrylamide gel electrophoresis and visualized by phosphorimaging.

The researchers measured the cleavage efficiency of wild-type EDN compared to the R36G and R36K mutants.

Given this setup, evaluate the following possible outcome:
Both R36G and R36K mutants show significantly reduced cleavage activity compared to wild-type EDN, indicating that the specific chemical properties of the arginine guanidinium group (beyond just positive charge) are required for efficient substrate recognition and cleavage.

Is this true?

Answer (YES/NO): NO